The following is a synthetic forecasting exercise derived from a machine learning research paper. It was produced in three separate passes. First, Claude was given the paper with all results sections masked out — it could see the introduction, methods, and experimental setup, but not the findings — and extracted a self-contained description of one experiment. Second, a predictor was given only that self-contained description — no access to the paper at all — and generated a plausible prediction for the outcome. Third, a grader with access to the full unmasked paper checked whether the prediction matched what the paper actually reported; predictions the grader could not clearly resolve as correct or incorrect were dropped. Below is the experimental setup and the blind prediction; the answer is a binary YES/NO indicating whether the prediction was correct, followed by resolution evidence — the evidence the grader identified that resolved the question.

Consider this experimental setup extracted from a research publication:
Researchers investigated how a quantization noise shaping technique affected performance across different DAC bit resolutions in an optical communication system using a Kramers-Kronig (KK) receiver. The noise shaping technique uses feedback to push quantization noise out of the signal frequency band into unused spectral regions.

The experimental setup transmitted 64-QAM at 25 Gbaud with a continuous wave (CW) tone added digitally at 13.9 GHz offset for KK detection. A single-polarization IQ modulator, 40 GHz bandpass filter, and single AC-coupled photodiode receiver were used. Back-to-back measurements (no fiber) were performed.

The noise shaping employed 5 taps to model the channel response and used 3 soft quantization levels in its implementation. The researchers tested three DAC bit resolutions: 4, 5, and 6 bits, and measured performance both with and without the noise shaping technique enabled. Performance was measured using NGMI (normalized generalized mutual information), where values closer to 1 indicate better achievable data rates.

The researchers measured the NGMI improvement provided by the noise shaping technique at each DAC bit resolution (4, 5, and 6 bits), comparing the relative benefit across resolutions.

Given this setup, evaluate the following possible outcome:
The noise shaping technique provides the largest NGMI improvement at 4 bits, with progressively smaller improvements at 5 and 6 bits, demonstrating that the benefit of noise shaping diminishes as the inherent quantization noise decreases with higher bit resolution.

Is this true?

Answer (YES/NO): YES